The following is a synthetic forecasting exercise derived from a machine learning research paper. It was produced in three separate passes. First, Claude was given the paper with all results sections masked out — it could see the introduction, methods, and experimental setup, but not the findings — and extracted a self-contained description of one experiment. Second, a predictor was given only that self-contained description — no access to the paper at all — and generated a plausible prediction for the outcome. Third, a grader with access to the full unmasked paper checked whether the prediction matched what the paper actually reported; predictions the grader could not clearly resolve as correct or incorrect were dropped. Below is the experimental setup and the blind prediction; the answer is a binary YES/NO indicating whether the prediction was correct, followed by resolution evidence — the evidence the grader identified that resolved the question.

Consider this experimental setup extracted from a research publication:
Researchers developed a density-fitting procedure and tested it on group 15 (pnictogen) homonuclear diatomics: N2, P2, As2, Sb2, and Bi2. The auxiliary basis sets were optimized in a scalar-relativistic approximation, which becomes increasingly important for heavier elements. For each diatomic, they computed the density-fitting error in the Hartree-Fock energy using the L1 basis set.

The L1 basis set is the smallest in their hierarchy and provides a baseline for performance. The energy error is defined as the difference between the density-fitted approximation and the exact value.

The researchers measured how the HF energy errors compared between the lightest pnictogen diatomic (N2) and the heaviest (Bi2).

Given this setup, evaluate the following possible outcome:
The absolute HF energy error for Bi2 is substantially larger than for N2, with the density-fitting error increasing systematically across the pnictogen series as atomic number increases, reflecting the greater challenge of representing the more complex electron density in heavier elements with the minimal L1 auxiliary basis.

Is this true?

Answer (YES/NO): NO